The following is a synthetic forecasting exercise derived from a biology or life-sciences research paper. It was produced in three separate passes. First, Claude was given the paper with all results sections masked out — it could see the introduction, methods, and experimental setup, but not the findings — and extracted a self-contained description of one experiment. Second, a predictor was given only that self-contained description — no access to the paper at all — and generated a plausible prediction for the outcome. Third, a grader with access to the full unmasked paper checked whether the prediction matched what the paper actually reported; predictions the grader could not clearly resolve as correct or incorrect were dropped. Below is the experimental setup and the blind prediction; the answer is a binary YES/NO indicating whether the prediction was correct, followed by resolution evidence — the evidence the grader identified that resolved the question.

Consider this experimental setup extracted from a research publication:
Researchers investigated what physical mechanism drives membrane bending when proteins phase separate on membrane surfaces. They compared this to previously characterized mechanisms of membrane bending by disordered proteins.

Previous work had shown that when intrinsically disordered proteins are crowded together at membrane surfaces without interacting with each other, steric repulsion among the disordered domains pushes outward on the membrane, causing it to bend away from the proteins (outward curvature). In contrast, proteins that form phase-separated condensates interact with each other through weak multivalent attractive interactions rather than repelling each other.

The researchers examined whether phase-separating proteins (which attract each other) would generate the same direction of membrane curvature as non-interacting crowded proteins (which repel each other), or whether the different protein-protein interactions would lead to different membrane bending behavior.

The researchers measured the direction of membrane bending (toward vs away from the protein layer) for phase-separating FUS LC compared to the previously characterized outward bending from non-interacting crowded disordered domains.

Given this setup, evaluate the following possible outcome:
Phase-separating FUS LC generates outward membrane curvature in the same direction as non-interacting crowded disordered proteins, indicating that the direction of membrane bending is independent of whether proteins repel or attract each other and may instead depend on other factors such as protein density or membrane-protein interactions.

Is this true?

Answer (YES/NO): NO